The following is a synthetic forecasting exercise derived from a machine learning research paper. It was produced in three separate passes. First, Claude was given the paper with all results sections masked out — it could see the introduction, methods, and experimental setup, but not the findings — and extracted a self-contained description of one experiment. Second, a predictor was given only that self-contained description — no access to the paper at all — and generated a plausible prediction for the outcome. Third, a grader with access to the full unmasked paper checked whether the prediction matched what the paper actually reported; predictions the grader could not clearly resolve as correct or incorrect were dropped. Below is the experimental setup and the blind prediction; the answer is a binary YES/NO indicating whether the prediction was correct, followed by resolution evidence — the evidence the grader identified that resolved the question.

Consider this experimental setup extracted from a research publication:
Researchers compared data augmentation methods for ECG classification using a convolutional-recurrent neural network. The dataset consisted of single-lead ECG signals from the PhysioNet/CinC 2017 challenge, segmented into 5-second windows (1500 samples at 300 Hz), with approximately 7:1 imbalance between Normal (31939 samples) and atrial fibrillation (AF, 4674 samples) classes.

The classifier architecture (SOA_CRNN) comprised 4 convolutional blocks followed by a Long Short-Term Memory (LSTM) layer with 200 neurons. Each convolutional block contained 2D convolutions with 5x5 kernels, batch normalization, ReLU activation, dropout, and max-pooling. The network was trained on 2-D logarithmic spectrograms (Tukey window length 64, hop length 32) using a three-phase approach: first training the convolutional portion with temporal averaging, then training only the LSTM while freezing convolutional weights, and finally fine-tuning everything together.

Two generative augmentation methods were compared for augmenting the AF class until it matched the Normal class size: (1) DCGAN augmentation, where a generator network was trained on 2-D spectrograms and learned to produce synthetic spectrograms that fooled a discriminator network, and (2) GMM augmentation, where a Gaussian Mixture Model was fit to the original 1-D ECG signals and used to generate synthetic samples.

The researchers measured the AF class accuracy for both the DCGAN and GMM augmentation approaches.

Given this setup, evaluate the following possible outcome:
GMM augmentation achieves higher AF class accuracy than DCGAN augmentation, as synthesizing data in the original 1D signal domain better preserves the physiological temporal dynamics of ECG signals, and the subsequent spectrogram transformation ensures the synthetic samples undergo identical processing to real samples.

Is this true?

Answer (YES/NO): NO